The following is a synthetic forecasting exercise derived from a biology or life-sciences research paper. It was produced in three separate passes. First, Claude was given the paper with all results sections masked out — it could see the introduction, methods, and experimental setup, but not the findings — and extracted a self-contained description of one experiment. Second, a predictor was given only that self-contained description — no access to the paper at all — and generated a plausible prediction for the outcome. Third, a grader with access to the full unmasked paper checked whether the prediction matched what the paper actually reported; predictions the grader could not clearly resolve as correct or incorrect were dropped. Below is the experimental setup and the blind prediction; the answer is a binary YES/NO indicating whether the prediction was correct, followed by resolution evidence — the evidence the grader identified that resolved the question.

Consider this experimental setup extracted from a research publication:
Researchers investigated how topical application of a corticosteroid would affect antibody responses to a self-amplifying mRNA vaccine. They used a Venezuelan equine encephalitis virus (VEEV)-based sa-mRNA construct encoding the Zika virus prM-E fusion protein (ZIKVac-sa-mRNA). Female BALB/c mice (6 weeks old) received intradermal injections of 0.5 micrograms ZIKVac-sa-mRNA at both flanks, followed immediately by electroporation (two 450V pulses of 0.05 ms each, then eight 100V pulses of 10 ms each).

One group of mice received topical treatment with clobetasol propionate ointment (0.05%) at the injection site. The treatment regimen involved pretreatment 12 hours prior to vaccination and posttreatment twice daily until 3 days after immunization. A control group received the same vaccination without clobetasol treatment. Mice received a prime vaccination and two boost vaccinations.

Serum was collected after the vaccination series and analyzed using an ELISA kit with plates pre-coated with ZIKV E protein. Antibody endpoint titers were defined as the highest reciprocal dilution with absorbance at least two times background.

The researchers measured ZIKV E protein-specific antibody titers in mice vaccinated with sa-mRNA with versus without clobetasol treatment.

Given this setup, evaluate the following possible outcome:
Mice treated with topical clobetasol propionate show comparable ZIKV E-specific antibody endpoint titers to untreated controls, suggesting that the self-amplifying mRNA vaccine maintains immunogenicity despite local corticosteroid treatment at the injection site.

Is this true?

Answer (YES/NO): NO